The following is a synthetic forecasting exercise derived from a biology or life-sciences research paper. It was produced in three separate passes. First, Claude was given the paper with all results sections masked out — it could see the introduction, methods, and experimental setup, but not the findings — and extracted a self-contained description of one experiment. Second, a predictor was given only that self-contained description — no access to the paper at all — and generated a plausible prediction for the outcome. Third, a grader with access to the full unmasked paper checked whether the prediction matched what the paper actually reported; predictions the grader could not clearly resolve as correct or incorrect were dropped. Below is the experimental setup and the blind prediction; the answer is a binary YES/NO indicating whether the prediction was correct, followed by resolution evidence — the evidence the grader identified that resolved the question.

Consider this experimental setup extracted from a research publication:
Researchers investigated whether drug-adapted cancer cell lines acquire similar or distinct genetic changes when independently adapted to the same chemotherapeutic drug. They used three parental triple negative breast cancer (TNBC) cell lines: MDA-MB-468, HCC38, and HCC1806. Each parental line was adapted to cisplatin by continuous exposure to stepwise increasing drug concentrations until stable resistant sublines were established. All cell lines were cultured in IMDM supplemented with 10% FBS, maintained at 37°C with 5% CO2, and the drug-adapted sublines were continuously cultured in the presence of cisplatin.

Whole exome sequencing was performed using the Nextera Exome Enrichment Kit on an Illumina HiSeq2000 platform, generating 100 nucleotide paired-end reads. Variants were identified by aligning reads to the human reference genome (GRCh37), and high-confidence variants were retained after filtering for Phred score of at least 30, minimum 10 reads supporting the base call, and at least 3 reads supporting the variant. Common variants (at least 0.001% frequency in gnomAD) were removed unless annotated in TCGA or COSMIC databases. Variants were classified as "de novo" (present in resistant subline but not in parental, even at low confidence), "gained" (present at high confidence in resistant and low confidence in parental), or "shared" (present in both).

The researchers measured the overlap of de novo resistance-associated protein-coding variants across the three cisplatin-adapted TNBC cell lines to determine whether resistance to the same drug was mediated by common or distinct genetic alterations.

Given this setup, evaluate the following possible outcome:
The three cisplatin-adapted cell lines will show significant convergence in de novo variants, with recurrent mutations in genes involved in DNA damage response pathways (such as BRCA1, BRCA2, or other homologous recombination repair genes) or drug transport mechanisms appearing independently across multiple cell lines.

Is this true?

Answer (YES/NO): NO